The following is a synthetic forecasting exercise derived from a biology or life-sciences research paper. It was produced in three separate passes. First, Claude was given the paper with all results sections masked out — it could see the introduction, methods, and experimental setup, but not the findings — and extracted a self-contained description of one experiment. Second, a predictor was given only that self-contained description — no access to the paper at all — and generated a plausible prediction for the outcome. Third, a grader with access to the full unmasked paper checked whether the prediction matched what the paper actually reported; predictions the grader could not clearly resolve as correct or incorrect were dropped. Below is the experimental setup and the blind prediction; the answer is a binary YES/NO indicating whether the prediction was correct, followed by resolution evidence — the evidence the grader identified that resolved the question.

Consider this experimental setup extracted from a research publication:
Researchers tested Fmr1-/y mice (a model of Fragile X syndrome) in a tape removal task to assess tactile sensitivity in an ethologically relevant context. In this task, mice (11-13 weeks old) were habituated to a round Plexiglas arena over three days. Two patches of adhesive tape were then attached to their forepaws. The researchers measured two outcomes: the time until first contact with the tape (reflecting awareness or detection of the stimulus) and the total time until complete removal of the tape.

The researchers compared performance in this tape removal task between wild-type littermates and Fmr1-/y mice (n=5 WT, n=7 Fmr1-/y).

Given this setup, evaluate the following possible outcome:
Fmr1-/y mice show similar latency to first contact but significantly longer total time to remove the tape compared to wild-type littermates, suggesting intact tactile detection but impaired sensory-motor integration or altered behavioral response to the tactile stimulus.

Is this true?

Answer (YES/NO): NO